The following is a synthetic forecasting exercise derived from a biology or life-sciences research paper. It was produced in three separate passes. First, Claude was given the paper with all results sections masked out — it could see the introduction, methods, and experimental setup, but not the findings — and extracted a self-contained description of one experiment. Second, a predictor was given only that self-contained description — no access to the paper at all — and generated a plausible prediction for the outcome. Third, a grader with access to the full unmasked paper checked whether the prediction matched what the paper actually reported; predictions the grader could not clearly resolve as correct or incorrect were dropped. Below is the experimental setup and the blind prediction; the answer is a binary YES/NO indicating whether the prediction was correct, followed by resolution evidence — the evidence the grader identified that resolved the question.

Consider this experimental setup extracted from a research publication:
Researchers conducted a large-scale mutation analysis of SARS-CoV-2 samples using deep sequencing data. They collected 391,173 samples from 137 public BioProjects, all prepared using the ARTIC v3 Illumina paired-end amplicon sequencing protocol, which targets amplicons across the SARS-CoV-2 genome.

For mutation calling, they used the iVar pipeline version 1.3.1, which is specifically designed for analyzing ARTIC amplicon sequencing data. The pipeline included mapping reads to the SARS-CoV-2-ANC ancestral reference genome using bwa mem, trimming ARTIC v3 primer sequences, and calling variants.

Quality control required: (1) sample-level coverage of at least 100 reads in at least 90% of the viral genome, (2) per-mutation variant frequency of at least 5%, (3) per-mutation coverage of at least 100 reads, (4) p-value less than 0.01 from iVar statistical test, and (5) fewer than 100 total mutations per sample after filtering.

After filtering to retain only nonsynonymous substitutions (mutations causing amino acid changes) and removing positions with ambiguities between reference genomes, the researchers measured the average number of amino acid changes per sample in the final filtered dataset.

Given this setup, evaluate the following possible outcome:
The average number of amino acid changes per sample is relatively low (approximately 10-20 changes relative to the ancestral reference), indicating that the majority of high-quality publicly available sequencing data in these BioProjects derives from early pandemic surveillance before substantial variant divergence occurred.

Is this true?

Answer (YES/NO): NO